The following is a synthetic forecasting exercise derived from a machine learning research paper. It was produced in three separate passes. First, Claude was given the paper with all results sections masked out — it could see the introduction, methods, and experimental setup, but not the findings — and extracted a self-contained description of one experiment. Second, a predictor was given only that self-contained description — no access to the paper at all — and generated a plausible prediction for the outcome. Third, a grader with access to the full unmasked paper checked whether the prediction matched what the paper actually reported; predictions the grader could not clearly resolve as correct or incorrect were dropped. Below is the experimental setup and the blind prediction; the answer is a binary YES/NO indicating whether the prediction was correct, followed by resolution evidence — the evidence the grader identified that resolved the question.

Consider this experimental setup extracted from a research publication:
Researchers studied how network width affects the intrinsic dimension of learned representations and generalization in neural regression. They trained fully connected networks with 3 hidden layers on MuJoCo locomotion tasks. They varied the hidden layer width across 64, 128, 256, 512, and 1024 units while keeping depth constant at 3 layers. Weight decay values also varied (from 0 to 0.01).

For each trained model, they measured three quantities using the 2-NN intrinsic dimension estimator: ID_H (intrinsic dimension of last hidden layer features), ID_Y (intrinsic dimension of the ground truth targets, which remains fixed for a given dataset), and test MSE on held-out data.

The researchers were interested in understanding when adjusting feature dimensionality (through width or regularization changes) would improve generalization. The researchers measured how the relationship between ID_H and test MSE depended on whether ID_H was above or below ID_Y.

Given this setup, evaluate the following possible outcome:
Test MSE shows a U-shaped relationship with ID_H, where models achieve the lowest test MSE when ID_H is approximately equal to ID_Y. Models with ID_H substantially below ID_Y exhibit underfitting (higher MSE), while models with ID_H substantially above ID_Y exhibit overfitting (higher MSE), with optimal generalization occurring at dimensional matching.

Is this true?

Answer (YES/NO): NO